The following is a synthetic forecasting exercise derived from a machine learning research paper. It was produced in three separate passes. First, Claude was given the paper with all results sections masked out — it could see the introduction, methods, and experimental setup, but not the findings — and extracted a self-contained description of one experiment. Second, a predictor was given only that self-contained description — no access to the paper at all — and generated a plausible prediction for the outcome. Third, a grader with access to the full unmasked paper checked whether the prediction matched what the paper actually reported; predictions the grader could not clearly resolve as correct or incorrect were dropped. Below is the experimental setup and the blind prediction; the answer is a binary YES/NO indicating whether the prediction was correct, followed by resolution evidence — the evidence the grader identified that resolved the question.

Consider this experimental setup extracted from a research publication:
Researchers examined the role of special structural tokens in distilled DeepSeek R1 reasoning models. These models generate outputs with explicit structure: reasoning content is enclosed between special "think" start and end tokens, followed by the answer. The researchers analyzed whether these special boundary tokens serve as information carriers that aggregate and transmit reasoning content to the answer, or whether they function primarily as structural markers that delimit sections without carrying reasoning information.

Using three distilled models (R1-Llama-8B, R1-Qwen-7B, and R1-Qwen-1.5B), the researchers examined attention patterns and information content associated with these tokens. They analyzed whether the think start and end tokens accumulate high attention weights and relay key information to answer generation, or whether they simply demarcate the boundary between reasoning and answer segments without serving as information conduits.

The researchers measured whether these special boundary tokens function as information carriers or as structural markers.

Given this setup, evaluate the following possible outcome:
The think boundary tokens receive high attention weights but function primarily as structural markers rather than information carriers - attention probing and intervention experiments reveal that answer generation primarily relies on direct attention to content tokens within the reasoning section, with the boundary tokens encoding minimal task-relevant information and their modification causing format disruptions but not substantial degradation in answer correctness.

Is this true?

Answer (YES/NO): NO